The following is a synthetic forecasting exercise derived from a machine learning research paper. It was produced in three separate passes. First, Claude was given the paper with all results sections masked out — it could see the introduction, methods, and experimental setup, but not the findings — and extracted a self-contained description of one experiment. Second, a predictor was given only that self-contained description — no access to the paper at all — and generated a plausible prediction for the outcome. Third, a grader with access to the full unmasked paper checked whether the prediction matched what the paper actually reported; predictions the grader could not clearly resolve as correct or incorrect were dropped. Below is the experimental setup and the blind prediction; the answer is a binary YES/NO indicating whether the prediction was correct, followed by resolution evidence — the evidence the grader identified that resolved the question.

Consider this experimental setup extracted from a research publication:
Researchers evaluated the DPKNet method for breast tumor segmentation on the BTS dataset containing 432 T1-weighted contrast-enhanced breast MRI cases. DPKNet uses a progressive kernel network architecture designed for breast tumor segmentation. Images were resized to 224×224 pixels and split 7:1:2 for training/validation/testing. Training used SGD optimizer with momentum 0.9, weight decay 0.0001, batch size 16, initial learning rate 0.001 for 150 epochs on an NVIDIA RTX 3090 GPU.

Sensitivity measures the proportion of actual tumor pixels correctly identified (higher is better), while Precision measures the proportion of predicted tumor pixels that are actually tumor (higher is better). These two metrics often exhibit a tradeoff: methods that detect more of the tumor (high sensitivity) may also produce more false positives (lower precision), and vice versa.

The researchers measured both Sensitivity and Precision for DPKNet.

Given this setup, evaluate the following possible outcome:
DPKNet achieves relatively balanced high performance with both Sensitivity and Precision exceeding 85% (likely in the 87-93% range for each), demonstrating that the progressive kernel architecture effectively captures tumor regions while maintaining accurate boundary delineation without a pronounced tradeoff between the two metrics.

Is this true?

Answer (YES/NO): NO